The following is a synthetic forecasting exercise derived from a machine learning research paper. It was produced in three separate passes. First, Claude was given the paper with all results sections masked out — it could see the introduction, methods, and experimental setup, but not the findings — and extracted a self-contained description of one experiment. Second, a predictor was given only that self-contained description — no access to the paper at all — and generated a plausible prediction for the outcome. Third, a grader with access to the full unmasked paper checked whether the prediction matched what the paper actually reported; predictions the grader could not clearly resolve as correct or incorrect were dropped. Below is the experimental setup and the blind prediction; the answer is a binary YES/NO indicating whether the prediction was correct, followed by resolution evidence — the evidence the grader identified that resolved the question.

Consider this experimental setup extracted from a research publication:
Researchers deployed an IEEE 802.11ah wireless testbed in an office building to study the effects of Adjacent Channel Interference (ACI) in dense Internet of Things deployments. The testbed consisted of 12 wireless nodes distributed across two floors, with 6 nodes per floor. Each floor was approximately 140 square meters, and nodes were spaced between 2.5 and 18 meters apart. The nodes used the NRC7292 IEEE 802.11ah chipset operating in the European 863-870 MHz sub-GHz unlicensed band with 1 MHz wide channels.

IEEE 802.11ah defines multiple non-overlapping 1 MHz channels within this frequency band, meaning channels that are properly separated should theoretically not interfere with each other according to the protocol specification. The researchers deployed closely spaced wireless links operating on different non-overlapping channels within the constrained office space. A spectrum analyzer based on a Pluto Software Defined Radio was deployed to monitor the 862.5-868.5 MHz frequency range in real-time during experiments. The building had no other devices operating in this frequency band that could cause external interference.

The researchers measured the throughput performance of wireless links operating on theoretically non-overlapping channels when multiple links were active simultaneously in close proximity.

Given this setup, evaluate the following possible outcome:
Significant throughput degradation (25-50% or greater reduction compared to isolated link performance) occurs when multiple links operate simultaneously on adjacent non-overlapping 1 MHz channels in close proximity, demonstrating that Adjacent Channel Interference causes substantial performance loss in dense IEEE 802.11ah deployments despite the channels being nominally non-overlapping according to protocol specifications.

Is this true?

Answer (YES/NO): YES